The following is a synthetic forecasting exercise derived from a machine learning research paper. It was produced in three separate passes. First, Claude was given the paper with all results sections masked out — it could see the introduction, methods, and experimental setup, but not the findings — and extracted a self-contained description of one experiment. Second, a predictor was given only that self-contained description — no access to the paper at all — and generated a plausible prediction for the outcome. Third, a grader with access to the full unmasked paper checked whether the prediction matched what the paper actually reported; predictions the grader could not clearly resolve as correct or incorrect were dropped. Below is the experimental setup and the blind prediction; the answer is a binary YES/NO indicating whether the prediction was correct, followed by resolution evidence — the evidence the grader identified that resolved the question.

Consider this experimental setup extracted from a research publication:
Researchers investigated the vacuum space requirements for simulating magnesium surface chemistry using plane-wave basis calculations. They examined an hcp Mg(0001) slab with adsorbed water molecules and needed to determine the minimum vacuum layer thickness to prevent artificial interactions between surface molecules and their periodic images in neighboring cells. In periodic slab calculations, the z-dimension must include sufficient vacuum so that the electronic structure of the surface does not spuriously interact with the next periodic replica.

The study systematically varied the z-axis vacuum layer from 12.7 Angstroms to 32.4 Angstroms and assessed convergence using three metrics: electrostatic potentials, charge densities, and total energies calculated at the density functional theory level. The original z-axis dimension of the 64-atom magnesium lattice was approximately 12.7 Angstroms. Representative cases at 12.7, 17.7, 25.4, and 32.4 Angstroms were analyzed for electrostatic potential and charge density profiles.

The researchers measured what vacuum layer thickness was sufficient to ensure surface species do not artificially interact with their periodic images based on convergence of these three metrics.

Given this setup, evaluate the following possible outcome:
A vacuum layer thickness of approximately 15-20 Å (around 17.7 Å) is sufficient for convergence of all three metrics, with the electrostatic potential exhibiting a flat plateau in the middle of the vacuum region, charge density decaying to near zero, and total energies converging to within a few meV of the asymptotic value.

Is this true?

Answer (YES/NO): NO